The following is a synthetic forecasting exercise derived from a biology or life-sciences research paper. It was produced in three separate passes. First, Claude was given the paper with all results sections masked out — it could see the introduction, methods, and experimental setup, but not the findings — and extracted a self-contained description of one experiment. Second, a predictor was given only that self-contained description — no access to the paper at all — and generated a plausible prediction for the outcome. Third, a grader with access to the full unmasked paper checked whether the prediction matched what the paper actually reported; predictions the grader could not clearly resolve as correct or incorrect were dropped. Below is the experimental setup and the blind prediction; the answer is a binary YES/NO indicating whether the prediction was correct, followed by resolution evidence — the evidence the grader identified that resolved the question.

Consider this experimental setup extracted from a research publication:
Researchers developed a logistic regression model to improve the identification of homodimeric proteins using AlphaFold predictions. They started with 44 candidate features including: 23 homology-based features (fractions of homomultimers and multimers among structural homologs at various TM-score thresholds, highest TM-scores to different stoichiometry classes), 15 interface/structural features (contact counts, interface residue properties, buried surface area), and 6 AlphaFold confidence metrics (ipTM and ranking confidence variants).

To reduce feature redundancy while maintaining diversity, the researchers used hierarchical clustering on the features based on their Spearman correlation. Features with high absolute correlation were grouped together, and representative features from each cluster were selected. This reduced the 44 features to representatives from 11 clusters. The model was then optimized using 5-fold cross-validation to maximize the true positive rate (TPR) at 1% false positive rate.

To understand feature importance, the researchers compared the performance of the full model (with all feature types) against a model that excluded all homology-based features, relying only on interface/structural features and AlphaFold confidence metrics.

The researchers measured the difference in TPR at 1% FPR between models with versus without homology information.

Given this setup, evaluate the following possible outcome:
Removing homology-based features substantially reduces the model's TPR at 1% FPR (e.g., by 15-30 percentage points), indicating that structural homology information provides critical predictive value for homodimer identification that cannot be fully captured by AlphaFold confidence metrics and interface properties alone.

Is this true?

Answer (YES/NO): NO